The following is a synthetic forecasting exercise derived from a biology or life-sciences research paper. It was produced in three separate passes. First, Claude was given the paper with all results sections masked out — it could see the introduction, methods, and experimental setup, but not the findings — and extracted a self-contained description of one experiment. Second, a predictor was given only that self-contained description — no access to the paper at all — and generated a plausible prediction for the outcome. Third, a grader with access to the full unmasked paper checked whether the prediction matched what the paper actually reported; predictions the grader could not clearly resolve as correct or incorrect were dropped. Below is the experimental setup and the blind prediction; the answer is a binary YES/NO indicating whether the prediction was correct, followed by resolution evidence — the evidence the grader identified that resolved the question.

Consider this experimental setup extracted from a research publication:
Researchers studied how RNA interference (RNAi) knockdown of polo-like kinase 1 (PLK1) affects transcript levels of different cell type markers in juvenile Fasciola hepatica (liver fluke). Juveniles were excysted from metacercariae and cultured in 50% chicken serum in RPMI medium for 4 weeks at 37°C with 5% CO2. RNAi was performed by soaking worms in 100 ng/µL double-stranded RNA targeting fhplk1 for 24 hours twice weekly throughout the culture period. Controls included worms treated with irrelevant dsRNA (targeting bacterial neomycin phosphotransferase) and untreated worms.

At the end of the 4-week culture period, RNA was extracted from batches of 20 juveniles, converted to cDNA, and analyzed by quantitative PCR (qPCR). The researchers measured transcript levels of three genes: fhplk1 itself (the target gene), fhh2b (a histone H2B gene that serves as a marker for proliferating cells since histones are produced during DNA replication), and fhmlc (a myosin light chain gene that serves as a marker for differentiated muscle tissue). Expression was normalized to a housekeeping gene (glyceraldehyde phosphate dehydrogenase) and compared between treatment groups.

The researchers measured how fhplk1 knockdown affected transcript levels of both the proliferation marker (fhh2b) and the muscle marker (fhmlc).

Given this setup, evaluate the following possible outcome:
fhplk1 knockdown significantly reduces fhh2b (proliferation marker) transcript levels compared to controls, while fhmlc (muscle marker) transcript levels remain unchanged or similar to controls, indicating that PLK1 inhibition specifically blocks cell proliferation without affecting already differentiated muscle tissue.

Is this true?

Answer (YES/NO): NO